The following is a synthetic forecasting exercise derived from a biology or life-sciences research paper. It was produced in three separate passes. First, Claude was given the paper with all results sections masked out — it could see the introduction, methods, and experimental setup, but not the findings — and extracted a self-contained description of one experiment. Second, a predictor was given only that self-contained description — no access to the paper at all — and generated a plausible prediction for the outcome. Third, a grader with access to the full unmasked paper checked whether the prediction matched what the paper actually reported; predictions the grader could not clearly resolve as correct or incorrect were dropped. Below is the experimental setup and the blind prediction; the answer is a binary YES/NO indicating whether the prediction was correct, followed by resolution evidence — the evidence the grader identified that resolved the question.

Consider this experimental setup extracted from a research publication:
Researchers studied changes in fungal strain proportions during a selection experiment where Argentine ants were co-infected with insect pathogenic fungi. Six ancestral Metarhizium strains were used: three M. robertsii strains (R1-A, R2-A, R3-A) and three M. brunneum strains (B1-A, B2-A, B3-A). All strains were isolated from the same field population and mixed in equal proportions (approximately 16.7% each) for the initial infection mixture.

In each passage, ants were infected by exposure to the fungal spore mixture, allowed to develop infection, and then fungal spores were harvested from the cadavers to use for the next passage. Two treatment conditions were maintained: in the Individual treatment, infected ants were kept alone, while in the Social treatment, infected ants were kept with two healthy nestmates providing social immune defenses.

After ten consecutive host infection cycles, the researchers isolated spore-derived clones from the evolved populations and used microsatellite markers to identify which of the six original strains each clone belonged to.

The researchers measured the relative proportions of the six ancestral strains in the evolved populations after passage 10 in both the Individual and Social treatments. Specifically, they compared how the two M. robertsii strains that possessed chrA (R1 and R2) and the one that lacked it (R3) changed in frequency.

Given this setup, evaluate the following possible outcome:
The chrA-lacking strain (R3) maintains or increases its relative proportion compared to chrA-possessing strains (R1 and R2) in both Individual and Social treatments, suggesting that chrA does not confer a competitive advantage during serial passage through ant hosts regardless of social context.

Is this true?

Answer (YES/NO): NO